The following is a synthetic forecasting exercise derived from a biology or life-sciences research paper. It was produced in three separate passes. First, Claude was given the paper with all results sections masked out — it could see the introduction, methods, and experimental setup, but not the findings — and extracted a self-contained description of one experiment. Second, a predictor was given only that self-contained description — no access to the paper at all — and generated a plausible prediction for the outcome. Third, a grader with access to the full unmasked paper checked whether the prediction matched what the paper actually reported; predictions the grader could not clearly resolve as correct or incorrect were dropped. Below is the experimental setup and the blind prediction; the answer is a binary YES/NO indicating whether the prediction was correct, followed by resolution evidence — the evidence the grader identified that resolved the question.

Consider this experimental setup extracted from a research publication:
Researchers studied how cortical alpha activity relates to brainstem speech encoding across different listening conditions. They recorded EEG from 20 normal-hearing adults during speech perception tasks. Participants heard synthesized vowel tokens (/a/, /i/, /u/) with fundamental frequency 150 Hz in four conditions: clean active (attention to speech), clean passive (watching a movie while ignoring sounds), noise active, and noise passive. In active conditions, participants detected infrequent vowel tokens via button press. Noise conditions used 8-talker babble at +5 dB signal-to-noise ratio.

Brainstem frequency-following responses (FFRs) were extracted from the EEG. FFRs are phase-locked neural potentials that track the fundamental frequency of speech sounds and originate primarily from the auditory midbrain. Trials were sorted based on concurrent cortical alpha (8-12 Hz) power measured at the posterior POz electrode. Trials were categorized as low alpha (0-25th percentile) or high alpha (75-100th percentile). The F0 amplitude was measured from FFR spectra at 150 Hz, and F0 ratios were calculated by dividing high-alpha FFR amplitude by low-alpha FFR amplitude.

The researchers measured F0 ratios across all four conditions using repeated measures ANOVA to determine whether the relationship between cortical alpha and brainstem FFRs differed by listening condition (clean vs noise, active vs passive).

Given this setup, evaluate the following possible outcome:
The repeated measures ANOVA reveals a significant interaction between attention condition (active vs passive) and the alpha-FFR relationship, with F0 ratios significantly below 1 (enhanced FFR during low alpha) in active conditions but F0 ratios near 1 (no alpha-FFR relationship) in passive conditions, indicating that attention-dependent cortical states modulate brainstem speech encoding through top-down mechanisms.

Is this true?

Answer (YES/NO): NO